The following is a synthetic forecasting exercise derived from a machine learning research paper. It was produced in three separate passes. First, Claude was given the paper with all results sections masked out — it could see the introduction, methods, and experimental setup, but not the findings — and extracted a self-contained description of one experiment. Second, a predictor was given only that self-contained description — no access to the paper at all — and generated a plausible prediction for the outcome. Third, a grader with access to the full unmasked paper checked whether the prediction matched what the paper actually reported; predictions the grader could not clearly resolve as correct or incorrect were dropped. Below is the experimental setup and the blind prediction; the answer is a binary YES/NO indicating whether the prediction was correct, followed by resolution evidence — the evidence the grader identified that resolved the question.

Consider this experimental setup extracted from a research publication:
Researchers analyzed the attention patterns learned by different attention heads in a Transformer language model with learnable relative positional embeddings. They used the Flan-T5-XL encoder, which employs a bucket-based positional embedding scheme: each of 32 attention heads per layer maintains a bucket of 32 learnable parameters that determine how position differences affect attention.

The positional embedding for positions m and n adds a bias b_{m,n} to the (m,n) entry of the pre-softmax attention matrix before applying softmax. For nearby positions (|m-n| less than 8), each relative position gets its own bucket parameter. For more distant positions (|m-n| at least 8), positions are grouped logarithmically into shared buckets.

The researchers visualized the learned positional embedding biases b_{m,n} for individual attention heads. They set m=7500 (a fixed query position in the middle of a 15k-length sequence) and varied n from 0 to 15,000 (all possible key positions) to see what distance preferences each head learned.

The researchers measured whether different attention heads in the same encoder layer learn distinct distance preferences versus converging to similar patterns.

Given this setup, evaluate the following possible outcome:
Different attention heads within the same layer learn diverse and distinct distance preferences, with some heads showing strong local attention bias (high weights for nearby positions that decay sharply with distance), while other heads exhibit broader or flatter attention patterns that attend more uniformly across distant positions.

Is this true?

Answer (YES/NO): YES